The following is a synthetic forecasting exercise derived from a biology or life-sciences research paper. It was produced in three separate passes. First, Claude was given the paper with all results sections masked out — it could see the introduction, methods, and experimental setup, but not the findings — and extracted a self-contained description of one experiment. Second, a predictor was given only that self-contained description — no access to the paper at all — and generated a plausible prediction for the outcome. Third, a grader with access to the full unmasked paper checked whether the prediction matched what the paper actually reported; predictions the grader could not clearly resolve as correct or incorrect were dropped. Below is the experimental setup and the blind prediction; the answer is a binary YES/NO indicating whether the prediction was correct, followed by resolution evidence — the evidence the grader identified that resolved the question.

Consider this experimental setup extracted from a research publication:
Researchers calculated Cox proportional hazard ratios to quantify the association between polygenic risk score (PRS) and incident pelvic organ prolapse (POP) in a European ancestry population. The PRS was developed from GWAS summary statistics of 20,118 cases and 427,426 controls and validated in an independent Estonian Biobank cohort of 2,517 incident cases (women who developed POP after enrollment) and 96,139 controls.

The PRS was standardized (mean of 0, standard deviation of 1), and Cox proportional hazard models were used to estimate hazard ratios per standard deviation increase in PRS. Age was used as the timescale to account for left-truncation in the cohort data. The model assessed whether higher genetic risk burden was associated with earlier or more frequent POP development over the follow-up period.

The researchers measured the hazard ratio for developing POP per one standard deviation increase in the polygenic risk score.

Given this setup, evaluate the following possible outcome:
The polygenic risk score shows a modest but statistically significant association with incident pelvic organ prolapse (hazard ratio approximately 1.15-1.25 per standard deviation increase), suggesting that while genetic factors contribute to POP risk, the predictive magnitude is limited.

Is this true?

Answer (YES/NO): NO